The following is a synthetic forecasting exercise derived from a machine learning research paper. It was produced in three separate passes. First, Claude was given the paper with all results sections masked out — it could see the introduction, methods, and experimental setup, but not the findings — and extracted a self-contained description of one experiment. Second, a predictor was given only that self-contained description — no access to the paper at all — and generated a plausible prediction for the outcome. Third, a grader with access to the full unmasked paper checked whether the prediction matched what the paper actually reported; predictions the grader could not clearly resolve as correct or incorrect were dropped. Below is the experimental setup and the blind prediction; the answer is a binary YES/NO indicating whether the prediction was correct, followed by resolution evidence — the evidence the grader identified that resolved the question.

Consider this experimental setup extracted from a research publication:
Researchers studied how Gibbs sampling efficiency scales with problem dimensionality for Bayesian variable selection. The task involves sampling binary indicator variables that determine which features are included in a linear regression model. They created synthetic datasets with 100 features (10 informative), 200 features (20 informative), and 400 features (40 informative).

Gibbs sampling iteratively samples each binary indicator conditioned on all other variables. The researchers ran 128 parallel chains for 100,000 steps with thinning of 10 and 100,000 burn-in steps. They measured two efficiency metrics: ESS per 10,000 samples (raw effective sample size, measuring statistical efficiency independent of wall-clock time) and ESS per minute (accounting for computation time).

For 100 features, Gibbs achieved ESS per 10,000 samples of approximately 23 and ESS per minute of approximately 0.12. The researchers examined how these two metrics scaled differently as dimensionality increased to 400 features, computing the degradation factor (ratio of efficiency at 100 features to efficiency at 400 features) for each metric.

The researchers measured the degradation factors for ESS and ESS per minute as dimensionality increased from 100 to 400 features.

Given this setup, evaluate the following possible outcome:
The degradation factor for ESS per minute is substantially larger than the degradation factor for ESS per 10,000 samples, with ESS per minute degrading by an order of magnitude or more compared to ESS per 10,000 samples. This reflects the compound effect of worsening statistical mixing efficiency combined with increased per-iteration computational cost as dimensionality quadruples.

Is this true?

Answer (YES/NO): NO